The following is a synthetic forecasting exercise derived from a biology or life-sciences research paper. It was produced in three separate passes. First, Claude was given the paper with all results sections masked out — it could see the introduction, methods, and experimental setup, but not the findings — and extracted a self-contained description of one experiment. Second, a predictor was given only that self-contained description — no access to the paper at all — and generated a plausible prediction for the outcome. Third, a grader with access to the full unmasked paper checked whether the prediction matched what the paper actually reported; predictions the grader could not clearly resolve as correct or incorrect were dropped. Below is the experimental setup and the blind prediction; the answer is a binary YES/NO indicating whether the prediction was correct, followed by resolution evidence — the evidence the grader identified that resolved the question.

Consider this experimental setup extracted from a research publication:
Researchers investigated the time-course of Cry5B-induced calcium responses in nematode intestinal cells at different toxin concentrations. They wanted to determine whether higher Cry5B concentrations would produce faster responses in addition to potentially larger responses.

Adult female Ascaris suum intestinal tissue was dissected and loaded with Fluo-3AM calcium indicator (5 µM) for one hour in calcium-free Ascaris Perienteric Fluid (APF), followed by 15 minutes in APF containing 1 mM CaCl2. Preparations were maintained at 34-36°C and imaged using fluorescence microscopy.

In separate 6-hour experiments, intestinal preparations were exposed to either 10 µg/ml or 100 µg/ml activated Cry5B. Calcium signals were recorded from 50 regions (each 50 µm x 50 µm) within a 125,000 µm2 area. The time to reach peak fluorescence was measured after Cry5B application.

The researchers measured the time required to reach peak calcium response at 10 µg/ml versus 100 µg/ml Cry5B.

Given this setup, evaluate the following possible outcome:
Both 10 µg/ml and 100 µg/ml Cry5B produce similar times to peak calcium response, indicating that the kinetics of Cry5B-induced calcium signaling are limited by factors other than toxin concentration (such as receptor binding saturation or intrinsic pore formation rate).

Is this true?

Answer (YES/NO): NO